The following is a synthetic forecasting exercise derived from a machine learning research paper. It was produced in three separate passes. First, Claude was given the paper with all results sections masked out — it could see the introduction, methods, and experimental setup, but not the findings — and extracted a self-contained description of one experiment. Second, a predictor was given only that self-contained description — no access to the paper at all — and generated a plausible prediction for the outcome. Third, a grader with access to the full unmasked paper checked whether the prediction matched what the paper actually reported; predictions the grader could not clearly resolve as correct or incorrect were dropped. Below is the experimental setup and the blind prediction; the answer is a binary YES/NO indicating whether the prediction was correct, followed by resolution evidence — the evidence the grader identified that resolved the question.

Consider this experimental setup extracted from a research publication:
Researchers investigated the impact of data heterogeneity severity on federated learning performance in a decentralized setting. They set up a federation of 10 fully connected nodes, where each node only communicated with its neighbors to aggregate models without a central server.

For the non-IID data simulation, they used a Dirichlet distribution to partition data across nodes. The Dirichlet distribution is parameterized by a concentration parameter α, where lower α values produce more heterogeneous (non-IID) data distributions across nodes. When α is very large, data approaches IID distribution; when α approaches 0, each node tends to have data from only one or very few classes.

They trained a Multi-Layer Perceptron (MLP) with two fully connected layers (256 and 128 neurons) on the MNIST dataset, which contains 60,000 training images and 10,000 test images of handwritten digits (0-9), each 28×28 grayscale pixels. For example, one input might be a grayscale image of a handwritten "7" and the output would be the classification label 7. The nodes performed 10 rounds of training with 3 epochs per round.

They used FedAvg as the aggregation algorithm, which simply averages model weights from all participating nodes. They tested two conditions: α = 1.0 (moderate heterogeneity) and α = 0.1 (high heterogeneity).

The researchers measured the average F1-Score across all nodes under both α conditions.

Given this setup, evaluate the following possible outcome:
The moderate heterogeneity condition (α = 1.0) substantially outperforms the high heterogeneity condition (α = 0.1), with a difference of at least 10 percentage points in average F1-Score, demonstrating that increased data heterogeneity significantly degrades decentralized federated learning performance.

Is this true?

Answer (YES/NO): NO